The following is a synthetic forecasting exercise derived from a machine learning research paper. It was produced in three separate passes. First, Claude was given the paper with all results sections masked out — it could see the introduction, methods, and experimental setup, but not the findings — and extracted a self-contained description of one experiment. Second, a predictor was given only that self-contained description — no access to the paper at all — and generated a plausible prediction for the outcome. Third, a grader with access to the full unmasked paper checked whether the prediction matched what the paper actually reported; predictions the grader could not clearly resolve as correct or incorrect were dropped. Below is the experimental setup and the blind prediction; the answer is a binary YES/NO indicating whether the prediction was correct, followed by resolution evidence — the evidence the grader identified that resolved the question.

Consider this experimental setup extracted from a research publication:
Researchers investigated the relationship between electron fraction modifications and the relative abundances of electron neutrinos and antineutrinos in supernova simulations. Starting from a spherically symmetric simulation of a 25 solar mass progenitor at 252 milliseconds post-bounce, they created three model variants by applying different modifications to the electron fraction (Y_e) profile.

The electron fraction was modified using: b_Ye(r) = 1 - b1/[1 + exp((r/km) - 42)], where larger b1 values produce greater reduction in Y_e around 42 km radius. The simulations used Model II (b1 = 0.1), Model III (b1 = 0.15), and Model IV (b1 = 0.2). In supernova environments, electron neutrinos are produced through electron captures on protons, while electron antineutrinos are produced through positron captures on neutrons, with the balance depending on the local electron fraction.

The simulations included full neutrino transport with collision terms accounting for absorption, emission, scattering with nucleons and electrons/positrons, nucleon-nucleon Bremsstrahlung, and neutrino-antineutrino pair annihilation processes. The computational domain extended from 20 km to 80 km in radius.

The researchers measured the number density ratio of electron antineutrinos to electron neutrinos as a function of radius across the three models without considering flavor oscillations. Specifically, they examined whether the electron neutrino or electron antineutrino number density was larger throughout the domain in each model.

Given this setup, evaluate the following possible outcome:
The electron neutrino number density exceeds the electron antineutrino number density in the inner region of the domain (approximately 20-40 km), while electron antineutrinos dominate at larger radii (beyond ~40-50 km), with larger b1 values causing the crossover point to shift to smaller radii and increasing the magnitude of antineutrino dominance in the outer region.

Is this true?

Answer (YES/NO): NO